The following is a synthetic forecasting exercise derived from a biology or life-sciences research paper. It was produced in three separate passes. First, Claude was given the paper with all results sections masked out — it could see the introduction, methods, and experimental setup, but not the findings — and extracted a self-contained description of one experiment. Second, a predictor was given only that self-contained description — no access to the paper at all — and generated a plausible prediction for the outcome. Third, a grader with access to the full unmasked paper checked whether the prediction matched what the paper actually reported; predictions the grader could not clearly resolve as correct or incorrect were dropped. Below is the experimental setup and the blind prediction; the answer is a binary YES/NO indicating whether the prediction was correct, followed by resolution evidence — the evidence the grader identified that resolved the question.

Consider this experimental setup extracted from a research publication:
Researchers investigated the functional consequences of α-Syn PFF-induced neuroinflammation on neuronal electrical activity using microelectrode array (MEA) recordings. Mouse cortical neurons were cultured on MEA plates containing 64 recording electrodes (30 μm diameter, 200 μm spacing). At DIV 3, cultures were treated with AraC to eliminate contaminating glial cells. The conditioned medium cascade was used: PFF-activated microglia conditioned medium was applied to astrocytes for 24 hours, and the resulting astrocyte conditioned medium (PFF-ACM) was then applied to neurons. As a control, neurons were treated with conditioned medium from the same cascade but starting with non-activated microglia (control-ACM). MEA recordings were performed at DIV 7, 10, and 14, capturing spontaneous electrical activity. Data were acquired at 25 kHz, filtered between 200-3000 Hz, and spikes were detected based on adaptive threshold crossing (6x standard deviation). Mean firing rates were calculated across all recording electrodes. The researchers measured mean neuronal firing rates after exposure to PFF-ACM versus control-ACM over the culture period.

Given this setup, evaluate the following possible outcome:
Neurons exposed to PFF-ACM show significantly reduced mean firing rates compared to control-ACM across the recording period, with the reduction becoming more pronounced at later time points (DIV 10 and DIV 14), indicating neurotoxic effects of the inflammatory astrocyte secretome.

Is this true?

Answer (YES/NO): YES